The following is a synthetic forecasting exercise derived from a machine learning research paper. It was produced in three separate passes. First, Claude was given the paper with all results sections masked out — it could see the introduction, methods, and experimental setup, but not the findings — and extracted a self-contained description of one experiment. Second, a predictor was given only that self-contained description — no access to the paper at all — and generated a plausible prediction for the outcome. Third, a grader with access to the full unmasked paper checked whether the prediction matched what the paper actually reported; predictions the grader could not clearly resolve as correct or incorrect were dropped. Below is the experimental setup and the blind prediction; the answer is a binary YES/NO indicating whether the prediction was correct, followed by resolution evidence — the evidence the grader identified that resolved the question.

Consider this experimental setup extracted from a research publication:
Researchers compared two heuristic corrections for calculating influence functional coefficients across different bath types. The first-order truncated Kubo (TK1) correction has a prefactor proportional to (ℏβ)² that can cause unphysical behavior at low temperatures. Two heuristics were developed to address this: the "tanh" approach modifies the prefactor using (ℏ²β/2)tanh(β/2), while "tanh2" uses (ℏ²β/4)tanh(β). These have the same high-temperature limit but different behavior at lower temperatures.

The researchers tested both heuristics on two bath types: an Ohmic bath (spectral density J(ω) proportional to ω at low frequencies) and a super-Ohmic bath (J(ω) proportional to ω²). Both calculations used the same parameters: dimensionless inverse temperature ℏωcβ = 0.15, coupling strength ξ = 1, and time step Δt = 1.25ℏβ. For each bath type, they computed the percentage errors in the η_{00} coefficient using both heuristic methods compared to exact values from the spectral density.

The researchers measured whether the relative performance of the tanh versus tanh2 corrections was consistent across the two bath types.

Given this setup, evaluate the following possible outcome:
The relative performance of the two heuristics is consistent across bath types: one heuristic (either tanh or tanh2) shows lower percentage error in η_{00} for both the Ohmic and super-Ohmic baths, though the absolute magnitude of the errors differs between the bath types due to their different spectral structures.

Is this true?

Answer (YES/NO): NO